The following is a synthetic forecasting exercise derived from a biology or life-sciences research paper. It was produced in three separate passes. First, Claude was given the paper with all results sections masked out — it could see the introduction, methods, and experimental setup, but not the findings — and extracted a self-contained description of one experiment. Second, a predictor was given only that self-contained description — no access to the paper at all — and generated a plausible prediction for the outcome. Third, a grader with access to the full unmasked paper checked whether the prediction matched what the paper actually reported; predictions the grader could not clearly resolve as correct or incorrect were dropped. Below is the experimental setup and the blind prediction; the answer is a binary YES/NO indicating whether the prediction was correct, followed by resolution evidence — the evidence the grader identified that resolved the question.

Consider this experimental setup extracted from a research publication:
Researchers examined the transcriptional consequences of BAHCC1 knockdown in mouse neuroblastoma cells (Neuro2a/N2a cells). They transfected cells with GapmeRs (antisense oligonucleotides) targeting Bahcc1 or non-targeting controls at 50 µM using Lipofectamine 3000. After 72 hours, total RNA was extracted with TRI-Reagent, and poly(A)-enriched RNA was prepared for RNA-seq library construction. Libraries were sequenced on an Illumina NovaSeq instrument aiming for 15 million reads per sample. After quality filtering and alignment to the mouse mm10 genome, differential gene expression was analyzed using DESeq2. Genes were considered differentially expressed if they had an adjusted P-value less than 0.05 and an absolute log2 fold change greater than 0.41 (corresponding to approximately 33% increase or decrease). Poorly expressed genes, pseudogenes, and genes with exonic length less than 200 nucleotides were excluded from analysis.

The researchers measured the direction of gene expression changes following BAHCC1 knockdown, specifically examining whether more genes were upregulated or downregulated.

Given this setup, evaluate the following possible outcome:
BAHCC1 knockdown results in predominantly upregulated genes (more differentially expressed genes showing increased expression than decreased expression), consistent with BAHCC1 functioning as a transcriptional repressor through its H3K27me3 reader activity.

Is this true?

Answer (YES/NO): NO